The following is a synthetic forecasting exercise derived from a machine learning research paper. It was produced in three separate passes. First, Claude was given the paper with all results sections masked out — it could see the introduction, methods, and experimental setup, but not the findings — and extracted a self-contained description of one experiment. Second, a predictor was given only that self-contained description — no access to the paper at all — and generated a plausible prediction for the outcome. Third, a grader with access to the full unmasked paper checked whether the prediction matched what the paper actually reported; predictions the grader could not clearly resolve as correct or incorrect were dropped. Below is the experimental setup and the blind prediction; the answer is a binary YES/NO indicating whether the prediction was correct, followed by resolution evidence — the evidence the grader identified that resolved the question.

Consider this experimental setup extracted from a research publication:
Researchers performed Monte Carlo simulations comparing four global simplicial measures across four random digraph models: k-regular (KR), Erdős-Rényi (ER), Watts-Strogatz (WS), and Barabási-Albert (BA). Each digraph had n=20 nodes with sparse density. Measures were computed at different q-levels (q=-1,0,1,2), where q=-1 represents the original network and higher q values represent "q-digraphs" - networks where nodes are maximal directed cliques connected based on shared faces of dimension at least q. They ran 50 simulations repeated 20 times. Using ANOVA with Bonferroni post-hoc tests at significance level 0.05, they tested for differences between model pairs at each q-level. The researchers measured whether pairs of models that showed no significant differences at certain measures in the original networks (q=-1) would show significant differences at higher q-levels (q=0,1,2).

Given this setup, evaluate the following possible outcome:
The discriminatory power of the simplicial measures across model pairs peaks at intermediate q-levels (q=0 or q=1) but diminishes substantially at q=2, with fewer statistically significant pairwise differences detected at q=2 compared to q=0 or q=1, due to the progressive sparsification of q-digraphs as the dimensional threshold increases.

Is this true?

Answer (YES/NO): NO